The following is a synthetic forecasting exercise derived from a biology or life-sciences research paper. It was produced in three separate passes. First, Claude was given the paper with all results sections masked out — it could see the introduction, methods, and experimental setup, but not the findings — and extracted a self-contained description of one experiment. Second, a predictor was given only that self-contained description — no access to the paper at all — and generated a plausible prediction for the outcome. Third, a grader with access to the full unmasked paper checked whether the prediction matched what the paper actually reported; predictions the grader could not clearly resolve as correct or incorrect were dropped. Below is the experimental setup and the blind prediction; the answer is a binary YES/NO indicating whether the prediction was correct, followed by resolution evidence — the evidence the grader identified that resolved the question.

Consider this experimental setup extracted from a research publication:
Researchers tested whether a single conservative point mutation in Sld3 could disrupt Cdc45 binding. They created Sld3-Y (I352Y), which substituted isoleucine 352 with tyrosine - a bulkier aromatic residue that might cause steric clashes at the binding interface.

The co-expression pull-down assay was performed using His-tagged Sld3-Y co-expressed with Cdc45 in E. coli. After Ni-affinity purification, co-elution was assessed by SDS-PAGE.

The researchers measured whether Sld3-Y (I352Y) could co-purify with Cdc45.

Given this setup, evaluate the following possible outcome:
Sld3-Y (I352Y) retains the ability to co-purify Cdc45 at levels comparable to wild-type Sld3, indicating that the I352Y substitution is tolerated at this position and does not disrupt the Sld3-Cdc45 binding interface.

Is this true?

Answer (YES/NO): NO